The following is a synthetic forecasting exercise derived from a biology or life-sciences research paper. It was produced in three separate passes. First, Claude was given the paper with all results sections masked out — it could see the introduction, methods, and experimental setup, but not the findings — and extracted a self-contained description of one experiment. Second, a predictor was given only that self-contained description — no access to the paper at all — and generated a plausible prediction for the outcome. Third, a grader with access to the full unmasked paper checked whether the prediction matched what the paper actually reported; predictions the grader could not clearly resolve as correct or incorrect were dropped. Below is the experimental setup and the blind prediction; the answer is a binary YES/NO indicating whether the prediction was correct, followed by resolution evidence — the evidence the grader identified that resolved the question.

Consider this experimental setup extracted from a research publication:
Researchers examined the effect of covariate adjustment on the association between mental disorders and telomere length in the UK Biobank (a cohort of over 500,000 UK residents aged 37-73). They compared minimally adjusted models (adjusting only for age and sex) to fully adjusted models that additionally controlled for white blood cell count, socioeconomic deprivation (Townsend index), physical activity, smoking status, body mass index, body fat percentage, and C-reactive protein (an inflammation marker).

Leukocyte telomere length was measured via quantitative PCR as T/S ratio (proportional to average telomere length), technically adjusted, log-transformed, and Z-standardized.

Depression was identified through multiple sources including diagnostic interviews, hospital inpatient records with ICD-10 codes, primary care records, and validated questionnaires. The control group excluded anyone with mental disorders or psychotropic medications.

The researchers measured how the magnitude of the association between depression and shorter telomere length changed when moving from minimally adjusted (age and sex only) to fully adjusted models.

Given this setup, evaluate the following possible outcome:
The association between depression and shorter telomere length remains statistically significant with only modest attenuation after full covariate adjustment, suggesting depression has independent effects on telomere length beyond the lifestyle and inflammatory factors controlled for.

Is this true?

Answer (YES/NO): YES